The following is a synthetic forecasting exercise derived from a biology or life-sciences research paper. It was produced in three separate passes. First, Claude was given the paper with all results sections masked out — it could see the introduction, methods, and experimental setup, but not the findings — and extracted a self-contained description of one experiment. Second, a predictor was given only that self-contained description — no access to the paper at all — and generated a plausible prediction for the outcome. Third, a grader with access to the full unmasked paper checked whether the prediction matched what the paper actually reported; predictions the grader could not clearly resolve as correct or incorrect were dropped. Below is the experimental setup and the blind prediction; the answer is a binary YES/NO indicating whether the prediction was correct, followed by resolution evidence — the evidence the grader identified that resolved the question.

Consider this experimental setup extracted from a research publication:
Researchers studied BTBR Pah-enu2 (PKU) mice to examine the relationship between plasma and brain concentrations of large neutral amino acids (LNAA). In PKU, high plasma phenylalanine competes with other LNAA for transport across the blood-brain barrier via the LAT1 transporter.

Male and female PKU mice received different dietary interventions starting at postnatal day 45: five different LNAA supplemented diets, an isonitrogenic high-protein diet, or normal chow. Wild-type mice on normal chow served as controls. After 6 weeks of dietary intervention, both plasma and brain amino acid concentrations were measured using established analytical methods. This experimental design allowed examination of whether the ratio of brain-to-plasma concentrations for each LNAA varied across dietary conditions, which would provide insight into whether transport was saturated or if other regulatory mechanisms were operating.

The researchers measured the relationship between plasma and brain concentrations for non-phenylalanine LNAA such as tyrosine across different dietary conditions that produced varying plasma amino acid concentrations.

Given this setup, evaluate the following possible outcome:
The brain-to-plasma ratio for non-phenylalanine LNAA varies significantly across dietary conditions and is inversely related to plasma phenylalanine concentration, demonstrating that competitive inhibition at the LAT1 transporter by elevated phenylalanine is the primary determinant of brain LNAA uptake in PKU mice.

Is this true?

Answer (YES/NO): NO